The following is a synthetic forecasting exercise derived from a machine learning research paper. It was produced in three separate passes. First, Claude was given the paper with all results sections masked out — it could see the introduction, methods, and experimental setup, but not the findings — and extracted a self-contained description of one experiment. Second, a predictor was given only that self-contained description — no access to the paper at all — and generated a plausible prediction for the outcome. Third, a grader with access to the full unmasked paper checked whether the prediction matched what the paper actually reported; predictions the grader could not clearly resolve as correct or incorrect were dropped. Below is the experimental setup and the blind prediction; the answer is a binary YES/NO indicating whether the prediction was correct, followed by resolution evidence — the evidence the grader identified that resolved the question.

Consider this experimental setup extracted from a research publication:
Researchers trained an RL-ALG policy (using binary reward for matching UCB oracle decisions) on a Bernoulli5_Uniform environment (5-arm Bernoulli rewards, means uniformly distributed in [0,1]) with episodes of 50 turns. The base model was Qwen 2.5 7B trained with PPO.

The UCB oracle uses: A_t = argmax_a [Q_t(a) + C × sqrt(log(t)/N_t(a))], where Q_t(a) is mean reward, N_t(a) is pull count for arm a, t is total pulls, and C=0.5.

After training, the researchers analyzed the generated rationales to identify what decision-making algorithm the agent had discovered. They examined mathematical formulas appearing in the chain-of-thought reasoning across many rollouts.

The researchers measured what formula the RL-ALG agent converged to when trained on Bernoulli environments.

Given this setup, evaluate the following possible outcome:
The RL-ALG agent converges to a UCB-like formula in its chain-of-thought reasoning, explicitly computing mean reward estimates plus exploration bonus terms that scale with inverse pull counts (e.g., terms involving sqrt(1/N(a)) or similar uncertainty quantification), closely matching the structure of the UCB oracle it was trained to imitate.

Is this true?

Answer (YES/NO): YES